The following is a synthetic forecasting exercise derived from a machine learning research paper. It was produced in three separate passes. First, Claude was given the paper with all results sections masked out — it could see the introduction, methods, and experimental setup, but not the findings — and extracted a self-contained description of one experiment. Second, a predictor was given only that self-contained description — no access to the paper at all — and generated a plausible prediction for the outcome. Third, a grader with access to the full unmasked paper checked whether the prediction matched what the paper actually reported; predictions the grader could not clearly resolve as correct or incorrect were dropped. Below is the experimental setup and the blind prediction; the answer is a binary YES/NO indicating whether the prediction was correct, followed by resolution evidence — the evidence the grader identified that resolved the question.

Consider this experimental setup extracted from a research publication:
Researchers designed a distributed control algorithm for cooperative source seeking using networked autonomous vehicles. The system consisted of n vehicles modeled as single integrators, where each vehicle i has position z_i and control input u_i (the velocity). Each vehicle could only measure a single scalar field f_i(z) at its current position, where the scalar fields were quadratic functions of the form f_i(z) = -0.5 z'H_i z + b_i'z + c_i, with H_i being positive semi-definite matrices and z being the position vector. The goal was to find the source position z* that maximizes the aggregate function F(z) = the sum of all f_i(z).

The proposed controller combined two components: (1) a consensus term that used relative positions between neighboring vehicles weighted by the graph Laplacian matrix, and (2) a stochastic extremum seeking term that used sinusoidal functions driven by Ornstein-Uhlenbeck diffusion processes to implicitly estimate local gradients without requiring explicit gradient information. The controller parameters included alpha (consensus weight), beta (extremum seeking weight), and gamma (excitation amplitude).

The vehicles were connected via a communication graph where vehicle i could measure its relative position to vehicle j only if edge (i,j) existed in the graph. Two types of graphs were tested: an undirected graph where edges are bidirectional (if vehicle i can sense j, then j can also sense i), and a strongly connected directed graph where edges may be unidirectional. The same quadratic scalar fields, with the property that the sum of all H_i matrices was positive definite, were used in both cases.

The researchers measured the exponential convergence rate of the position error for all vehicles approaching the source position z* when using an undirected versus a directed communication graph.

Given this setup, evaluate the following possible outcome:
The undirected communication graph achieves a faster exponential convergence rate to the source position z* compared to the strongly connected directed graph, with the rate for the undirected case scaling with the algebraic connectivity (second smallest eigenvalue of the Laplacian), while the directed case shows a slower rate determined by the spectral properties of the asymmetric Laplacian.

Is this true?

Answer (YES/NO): NO